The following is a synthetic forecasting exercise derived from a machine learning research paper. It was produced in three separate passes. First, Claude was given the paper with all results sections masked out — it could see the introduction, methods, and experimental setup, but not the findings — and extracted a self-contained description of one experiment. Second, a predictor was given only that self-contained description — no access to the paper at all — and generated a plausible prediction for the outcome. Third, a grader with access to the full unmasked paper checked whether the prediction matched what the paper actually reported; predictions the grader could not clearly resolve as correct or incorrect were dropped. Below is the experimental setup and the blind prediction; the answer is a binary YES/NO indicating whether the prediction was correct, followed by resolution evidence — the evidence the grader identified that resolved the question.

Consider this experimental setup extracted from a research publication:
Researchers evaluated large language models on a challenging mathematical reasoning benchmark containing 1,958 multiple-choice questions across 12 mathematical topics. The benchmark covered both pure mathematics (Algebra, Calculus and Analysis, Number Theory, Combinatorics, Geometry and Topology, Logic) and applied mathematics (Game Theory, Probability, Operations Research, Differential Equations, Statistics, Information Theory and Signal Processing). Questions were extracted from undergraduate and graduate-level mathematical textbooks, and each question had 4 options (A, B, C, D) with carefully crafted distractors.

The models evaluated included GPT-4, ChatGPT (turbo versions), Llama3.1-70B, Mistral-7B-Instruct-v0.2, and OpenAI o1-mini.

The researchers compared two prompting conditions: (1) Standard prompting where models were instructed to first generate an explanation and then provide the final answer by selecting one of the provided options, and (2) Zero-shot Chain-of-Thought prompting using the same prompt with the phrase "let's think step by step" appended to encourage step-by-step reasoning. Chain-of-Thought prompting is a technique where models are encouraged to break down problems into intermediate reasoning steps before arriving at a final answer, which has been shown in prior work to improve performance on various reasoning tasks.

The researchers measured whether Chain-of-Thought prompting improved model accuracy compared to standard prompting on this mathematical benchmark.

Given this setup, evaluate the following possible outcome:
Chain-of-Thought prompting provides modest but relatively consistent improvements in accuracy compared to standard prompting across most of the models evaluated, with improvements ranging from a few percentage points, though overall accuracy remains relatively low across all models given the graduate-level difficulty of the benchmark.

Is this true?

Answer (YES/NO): NO